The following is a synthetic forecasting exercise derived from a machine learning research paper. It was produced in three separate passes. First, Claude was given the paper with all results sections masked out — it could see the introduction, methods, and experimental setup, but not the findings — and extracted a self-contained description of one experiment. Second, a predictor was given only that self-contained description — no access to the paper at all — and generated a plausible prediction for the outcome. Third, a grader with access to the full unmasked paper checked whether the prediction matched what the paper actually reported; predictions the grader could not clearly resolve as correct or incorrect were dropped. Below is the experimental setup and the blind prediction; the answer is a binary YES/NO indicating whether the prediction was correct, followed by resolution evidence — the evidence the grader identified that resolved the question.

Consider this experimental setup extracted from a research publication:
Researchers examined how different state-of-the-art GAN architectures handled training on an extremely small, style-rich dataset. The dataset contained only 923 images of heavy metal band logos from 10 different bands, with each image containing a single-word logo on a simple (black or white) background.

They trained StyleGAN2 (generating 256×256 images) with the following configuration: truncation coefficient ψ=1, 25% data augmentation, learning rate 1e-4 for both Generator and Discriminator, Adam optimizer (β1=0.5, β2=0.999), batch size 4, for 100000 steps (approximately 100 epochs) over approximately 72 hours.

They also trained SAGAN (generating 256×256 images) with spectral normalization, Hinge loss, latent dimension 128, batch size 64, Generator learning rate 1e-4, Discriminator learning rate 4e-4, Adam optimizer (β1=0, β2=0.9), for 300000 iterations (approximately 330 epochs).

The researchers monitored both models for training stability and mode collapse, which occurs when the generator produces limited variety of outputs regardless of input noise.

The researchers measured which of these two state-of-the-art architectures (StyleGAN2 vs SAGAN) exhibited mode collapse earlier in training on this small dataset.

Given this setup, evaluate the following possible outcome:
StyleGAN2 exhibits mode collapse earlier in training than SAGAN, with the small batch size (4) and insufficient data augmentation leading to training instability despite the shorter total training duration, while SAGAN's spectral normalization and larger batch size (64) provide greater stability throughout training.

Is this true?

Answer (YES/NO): YES